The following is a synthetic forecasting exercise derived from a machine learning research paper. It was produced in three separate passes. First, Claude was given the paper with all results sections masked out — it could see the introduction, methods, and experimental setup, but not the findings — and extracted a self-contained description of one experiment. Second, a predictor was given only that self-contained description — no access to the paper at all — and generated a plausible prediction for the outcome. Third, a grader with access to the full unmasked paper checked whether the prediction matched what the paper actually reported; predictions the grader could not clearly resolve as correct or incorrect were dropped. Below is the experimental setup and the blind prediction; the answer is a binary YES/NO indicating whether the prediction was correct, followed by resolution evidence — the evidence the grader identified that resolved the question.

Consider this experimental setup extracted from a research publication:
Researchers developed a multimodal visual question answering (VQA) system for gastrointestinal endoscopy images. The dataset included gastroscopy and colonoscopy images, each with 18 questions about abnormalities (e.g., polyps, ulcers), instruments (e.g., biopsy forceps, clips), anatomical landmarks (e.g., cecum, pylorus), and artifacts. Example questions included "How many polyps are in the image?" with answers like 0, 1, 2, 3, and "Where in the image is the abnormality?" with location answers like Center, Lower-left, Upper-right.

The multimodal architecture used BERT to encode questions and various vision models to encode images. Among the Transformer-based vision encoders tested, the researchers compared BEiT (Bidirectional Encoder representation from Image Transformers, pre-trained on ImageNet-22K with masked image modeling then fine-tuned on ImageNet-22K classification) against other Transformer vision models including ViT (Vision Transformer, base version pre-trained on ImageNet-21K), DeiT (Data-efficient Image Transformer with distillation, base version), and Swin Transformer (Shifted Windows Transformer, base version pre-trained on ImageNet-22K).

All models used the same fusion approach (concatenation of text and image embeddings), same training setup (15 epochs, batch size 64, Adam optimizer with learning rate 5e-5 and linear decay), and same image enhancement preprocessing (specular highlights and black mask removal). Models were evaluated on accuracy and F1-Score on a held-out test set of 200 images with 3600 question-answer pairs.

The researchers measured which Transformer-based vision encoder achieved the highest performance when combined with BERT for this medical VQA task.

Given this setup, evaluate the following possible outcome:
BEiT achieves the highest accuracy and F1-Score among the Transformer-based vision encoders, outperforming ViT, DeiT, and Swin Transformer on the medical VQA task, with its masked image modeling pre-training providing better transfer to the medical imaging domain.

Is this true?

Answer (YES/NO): NO